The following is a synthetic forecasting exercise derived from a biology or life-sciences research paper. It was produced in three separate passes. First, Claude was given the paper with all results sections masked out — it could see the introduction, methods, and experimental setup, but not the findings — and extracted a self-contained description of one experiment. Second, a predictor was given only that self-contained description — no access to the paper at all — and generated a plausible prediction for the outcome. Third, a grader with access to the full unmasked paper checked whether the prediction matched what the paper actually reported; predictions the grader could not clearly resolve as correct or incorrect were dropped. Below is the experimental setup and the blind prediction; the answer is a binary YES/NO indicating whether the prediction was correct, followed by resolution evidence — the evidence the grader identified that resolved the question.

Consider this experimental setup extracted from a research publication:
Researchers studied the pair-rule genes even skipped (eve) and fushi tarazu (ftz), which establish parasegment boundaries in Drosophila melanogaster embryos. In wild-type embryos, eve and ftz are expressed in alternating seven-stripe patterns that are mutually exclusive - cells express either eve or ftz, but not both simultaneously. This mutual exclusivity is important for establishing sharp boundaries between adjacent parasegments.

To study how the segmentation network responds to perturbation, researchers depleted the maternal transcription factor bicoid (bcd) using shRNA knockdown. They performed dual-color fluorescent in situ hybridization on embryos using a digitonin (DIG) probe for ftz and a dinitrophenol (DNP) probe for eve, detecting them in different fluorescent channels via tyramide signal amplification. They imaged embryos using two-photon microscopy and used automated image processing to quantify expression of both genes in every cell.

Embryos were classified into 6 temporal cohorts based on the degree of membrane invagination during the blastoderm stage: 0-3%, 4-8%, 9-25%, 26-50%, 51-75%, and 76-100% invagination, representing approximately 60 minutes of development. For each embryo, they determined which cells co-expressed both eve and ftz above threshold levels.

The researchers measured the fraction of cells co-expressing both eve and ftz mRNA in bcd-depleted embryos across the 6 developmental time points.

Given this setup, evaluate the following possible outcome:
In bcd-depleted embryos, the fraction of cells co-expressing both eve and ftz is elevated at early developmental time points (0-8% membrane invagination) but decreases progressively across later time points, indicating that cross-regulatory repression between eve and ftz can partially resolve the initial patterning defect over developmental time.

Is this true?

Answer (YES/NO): YES